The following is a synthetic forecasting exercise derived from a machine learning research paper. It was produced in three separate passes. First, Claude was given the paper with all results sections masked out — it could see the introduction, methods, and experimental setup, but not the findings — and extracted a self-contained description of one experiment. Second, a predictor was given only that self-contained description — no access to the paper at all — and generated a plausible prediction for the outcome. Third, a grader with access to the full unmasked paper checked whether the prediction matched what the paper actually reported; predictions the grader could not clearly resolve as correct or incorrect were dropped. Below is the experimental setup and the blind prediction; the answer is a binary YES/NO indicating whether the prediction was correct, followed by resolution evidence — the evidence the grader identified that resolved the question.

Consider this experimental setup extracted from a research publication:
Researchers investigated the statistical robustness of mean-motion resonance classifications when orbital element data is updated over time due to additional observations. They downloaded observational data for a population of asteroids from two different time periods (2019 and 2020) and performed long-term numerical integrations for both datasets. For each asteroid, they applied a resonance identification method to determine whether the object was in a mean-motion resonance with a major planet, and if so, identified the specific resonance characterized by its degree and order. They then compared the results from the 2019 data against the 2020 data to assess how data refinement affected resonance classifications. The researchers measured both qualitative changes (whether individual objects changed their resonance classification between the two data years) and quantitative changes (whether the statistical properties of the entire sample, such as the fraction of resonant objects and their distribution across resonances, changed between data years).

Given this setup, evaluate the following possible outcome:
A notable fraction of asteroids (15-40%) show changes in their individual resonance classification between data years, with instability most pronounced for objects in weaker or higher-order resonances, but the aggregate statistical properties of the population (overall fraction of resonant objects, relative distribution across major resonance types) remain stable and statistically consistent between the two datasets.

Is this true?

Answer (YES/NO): NO